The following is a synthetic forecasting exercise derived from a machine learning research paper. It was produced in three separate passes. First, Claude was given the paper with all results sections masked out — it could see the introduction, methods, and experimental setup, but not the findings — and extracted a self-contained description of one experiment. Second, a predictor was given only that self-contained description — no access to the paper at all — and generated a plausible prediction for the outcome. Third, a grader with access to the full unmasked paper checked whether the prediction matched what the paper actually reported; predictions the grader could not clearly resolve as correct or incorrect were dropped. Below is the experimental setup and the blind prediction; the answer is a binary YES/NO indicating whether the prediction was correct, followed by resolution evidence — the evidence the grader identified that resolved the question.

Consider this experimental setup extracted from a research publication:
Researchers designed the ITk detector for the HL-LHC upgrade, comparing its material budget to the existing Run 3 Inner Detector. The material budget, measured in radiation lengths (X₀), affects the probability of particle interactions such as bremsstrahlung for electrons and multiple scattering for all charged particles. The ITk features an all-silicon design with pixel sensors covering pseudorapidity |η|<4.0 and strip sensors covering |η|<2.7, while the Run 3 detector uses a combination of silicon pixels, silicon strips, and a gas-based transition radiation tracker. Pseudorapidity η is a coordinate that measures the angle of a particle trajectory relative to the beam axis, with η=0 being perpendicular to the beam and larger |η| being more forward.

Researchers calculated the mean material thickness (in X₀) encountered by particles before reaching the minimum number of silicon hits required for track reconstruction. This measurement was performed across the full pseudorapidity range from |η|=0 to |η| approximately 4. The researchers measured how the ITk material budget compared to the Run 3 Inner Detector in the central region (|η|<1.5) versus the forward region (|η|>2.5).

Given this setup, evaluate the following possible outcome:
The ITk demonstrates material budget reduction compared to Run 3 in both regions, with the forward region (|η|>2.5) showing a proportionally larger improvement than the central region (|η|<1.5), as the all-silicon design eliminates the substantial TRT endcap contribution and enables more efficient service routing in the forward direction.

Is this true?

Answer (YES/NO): NO